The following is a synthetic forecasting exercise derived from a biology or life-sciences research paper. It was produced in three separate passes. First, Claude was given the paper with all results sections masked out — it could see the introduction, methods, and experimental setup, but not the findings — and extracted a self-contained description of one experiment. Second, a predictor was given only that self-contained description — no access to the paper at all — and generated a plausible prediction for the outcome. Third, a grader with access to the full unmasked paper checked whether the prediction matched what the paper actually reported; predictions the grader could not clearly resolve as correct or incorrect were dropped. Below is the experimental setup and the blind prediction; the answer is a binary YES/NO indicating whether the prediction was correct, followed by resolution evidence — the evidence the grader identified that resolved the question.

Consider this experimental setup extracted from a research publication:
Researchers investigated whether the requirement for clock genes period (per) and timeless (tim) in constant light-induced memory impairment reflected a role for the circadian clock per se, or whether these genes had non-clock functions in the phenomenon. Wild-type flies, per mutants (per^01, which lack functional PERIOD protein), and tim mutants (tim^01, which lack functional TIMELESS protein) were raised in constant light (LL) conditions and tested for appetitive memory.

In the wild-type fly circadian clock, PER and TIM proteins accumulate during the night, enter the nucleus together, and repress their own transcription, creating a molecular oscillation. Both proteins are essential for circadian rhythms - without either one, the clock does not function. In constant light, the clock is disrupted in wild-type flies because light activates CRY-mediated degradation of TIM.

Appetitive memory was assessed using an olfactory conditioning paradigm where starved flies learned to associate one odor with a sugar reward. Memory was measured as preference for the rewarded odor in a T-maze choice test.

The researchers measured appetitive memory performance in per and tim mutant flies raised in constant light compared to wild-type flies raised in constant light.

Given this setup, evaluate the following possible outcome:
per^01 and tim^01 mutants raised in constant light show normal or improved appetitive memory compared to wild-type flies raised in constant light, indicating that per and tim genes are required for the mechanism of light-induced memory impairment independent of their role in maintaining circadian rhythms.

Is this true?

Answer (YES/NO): NO